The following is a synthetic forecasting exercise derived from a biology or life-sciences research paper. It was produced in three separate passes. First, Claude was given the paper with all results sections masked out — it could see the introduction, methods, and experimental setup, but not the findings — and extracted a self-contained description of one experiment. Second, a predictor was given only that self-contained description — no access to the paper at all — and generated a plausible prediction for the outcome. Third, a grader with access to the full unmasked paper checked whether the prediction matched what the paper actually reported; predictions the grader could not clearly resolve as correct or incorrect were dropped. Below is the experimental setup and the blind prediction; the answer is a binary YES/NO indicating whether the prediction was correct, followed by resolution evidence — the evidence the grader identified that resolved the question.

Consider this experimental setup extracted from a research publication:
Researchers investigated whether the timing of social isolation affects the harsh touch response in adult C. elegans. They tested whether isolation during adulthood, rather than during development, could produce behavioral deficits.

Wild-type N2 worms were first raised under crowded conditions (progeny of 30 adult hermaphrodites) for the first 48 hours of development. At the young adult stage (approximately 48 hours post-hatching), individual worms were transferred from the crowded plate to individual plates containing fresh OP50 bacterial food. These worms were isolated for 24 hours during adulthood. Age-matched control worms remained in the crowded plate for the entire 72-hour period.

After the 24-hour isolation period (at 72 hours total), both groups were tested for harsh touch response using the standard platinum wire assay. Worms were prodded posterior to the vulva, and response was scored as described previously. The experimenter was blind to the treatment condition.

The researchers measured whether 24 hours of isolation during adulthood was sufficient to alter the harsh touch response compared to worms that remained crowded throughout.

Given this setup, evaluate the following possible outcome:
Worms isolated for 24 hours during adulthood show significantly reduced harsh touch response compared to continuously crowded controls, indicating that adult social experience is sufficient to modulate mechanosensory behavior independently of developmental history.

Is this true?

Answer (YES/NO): NO